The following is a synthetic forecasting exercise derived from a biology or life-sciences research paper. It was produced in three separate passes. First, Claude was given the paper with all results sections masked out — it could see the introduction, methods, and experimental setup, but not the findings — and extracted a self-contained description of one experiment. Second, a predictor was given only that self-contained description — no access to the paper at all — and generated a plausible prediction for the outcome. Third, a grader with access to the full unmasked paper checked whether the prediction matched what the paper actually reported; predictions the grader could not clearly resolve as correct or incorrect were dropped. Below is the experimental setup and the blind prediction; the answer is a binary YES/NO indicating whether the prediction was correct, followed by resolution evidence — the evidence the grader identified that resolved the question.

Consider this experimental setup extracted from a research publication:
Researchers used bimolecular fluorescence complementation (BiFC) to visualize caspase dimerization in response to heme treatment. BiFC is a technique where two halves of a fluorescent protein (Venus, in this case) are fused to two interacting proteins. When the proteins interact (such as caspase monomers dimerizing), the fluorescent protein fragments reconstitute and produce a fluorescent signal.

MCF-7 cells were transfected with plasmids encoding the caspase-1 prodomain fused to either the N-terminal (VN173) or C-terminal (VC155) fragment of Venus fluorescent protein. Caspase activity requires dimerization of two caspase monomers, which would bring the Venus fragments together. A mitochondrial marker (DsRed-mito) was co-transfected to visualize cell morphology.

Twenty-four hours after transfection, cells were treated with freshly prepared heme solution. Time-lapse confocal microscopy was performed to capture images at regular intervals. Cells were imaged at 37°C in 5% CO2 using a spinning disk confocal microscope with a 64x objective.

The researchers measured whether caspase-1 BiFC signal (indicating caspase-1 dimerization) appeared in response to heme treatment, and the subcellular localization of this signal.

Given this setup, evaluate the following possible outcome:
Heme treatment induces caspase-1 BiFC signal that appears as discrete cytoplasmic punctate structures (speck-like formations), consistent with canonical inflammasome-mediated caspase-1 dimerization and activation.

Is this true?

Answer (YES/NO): YES